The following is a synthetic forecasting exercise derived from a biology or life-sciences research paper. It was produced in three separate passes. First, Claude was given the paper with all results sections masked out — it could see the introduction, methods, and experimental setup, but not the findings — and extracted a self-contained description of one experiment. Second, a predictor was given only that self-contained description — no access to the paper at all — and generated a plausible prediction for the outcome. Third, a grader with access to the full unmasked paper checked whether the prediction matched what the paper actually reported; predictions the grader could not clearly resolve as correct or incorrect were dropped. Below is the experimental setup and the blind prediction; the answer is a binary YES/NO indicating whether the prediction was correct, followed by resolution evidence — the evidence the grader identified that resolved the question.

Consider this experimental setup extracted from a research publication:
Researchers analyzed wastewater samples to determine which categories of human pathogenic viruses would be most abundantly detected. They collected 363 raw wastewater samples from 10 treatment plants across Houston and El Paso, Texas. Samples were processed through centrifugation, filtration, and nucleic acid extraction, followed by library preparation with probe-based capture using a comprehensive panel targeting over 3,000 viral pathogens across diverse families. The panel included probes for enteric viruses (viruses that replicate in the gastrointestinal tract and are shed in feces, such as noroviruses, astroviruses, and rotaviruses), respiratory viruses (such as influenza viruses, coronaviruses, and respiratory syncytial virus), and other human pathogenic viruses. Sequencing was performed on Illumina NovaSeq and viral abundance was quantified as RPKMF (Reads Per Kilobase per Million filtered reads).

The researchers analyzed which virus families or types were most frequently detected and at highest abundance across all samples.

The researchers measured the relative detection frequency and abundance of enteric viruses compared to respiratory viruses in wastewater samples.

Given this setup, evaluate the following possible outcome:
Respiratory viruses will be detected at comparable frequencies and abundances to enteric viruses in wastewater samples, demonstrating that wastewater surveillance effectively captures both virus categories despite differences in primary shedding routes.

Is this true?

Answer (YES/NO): NO